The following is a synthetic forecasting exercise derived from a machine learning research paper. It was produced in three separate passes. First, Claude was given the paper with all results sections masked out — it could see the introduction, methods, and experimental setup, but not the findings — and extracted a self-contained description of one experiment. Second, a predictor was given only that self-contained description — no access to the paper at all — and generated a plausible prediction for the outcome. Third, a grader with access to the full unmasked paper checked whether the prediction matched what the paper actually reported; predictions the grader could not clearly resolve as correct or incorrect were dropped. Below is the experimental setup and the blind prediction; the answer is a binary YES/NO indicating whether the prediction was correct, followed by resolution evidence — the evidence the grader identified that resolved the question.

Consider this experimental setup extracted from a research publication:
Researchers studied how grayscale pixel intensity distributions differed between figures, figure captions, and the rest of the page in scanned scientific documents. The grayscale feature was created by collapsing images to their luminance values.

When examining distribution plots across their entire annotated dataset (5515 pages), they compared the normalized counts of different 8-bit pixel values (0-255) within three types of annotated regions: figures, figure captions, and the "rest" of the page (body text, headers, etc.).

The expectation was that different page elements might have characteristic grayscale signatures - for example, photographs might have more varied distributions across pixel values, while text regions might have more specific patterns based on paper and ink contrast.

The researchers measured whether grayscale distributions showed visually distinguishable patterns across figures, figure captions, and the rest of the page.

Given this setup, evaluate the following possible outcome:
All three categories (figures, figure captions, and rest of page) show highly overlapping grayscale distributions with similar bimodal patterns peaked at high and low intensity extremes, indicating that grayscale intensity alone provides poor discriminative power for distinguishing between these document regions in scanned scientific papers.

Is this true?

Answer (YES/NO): NO